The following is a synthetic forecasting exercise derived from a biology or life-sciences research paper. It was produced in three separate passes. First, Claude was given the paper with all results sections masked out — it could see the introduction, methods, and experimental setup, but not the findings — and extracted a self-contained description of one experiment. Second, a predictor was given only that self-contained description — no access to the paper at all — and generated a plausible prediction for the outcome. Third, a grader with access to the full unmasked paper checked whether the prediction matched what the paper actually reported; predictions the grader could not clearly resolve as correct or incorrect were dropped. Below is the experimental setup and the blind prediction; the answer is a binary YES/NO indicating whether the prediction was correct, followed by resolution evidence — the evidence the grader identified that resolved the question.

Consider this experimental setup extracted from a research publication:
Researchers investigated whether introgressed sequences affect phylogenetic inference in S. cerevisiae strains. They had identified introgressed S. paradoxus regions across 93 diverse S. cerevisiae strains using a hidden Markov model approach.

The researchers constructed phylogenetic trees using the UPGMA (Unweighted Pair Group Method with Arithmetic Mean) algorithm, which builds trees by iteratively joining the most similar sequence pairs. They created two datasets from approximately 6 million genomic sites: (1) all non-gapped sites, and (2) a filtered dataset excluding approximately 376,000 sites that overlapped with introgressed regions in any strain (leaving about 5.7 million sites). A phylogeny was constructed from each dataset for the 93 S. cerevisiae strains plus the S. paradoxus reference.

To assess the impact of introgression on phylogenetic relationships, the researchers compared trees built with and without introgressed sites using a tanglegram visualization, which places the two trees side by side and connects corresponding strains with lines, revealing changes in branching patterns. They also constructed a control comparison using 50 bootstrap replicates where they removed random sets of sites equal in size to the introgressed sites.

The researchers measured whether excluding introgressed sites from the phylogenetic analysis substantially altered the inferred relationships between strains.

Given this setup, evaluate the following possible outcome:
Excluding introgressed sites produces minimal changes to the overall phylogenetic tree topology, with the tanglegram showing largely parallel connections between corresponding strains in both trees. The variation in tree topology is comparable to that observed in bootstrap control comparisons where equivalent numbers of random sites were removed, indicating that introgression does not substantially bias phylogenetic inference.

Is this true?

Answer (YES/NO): NO